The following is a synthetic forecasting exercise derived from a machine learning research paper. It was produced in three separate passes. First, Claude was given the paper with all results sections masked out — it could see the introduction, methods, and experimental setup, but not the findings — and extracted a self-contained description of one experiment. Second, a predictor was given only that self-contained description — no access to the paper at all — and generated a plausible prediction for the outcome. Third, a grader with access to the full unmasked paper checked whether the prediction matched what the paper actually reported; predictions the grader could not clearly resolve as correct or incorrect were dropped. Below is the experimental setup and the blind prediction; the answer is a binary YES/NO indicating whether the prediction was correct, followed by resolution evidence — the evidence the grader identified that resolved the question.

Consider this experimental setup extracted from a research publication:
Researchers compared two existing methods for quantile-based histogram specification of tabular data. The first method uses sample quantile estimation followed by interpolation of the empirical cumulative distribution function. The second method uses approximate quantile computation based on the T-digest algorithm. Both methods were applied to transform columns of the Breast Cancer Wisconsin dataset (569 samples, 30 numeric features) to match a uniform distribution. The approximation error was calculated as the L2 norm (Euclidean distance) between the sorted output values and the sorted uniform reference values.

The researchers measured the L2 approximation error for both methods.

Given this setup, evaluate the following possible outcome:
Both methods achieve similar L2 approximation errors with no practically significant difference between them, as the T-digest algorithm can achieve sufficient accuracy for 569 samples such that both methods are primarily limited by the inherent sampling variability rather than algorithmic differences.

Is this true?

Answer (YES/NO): NO